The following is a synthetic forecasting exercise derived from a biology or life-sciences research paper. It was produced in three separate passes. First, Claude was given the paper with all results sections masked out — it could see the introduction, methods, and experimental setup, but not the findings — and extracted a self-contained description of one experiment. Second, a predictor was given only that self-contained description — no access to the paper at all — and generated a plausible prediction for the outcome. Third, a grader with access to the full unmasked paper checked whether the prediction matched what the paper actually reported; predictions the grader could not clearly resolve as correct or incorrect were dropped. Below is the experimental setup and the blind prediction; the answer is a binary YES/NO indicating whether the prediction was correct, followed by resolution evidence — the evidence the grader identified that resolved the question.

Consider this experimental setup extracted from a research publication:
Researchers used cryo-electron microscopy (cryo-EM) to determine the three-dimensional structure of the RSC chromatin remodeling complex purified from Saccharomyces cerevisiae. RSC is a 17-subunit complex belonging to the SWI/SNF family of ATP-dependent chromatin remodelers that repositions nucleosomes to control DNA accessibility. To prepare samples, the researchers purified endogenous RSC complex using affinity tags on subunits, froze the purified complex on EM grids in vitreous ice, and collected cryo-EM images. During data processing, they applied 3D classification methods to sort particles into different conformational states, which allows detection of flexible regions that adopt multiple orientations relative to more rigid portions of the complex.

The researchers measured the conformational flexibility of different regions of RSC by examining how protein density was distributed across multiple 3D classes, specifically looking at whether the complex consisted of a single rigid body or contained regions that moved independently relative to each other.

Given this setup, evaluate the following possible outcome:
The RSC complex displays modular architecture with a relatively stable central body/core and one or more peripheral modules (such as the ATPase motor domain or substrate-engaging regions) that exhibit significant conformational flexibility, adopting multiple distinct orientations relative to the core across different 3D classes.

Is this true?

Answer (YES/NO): YES